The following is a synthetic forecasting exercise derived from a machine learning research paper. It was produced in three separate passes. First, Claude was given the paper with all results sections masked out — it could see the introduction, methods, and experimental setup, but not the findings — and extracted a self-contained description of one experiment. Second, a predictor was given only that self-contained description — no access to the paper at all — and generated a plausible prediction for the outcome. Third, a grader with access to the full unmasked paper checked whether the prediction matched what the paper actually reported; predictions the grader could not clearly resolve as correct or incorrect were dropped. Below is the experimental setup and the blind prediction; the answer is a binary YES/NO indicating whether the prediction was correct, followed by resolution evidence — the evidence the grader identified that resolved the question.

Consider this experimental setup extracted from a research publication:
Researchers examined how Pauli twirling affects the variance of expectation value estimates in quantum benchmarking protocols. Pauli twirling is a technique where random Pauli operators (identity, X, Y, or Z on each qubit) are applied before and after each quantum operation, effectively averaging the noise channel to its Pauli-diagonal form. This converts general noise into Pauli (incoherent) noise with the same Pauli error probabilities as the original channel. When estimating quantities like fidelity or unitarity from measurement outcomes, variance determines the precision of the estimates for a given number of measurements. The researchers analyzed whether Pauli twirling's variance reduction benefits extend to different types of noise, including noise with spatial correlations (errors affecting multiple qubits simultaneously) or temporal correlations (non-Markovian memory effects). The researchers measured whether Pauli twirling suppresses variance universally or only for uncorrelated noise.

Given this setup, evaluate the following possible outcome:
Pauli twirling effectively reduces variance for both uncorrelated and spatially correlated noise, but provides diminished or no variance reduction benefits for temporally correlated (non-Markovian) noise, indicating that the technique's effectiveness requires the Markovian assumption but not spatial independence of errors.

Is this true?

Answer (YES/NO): NO